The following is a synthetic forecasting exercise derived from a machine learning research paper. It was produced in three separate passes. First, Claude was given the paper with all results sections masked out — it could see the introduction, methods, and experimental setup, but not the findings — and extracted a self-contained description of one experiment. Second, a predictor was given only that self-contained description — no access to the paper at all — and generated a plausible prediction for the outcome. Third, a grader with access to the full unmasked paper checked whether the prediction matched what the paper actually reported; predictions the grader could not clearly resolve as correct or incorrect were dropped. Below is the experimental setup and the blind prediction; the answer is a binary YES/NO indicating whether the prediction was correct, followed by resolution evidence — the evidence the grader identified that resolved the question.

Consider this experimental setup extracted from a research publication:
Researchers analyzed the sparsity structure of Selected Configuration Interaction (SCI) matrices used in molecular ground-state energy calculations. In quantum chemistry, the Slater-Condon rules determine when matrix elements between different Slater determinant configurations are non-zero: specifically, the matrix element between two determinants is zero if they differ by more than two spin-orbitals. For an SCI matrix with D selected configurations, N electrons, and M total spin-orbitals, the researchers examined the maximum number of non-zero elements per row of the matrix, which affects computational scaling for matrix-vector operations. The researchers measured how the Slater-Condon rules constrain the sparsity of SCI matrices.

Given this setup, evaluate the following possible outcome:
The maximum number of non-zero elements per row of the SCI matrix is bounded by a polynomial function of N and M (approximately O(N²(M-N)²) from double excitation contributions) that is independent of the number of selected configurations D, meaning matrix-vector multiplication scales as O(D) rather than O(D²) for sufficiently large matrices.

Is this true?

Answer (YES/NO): YES